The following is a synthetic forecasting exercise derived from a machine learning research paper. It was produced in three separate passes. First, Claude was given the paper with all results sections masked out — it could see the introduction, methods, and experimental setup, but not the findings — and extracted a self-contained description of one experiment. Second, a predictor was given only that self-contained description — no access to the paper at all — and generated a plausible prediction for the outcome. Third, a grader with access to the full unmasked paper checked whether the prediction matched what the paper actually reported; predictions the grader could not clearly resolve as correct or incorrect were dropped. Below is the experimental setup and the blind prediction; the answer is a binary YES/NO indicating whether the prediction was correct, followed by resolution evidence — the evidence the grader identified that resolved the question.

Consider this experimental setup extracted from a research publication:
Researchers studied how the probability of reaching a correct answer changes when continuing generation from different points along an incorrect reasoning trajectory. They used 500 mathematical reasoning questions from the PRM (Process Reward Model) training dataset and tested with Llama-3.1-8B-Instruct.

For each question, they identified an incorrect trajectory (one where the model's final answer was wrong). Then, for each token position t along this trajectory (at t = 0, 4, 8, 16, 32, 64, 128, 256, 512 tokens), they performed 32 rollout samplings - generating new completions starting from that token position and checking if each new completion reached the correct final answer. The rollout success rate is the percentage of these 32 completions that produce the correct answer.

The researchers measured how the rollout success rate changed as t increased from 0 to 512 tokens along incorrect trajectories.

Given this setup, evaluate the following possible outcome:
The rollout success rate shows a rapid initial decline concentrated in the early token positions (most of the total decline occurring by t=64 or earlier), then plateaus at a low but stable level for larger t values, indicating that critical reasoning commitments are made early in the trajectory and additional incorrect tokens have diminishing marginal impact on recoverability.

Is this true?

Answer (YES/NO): NO